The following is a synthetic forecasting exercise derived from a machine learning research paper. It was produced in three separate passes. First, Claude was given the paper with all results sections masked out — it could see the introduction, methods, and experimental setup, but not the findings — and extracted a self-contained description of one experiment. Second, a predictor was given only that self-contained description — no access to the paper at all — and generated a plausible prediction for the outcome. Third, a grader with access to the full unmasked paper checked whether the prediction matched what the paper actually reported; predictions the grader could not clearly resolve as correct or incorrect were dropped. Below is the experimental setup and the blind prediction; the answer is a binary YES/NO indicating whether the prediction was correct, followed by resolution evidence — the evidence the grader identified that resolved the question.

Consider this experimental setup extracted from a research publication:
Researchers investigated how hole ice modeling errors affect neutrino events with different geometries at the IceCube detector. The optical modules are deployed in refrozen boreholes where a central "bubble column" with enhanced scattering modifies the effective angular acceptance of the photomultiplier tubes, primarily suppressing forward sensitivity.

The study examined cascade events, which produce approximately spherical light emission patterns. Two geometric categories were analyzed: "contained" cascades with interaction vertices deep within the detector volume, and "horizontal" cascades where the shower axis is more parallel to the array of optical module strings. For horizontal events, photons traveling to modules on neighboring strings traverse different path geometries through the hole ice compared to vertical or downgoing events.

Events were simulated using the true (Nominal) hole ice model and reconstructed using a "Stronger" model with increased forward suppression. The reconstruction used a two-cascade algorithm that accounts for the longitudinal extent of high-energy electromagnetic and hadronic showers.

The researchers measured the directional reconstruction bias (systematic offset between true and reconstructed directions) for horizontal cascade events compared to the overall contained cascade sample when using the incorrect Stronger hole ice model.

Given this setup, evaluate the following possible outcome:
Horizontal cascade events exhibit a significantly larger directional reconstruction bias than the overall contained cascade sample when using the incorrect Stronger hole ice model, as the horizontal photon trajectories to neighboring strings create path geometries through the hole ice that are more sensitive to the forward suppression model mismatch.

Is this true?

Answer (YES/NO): NO